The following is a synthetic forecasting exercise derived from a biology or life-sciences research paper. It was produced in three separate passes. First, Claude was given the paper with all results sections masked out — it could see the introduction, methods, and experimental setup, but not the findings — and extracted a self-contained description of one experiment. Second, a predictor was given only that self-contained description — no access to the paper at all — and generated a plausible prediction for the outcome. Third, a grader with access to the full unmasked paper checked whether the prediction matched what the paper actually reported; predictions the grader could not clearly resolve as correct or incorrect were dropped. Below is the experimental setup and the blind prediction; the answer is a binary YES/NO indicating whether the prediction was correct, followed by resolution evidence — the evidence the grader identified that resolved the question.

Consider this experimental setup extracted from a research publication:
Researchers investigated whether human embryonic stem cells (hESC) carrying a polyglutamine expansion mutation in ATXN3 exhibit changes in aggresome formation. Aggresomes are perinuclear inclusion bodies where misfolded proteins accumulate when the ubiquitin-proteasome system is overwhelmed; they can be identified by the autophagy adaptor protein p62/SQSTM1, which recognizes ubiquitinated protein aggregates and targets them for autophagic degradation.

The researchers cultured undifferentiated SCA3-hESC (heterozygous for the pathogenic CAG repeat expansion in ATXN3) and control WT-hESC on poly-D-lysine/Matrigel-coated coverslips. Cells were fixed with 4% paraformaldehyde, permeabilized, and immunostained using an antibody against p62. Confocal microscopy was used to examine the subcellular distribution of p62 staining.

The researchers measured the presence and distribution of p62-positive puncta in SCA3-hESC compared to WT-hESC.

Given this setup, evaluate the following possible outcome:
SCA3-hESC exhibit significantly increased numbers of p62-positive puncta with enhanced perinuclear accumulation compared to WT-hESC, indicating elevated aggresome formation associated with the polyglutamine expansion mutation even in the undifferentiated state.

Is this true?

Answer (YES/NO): YES